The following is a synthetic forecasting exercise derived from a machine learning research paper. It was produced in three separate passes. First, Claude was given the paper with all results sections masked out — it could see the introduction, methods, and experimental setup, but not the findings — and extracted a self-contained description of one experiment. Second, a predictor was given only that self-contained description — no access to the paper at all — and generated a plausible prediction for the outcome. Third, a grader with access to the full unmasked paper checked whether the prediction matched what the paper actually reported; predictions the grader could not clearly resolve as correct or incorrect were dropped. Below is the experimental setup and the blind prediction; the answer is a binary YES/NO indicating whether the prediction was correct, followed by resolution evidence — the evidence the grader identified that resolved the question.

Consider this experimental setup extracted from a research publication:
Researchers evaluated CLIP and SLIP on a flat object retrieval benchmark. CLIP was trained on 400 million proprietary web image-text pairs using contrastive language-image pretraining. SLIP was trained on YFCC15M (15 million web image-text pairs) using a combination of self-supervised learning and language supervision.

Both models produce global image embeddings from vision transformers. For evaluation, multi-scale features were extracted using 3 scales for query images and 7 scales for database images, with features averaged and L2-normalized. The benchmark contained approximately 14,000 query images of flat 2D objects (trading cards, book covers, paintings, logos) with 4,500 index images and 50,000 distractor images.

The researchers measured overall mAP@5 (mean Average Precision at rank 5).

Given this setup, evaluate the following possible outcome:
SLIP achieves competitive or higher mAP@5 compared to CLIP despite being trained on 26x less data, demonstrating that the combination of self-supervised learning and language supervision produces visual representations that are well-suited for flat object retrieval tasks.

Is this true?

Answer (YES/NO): NO